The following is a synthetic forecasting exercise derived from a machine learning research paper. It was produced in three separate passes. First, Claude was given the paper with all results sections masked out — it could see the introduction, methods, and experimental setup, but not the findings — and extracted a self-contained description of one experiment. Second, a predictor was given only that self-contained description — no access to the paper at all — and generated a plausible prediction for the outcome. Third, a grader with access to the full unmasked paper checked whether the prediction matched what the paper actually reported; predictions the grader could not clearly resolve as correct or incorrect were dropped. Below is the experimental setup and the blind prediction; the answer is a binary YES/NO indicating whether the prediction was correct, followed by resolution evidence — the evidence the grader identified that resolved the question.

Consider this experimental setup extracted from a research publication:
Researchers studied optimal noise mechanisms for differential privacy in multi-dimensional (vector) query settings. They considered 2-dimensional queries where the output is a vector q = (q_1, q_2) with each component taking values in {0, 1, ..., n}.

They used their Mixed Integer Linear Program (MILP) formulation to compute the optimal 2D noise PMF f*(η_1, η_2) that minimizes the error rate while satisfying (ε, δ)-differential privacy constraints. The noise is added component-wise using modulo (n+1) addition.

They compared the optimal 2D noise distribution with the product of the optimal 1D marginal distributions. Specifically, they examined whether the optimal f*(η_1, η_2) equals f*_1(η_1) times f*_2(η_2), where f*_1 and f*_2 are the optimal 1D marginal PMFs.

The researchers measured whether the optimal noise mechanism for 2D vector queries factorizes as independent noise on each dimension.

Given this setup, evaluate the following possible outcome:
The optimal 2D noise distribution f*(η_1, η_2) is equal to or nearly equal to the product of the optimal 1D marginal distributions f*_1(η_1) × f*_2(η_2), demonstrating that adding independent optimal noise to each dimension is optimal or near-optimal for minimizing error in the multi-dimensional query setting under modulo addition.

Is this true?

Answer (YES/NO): NO